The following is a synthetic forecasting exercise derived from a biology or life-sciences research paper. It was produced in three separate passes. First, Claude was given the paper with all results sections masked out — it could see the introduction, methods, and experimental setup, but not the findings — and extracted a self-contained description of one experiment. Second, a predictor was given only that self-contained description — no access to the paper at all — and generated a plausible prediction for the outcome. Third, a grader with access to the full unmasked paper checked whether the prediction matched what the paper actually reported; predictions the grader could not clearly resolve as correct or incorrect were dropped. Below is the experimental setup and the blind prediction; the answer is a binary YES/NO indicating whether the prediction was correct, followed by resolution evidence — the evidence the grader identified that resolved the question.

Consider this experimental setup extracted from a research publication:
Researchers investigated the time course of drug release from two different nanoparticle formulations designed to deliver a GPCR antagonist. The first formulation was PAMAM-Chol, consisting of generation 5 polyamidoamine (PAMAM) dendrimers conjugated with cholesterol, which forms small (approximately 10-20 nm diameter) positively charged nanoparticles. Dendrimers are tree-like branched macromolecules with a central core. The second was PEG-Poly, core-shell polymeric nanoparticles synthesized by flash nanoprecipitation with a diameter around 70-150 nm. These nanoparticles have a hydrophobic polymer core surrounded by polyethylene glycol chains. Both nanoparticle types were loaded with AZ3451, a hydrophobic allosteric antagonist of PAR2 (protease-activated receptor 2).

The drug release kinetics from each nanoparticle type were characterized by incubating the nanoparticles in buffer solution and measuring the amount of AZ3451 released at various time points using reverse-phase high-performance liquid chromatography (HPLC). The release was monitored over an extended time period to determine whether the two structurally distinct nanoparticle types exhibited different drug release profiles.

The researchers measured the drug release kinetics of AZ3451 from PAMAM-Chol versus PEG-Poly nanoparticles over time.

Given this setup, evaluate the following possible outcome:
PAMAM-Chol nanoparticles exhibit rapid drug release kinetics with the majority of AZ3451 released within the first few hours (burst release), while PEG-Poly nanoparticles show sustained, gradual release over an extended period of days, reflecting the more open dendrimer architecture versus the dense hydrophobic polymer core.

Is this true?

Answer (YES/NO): NO